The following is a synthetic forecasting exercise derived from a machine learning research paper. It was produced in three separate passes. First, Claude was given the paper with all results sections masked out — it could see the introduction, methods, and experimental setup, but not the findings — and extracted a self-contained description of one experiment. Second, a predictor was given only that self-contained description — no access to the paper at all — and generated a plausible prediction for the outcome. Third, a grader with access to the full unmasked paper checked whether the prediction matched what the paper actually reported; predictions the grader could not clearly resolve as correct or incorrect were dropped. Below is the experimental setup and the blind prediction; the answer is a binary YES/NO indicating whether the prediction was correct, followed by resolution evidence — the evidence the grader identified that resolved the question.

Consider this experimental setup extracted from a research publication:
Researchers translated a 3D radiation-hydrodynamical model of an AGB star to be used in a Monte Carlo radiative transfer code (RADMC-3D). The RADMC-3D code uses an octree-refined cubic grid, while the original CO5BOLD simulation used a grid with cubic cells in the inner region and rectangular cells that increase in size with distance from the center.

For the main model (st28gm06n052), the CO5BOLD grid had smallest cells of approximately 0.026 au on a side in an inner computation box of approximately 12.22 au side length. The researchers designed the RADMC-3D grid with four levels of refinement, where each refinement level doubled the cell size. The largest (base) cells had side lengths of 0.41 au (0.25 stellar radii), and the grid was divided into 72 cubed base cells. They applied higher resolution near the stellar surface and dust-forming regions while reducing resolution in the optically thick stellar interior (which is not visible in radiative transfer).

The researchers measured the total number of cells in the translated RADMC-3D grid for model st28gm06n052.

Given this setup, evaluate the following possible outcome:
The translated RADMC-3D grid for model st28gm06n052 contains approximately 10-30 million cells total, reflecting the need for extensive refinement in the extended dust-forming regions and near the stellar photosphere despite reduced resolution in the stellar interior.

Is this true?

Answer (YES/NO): YES